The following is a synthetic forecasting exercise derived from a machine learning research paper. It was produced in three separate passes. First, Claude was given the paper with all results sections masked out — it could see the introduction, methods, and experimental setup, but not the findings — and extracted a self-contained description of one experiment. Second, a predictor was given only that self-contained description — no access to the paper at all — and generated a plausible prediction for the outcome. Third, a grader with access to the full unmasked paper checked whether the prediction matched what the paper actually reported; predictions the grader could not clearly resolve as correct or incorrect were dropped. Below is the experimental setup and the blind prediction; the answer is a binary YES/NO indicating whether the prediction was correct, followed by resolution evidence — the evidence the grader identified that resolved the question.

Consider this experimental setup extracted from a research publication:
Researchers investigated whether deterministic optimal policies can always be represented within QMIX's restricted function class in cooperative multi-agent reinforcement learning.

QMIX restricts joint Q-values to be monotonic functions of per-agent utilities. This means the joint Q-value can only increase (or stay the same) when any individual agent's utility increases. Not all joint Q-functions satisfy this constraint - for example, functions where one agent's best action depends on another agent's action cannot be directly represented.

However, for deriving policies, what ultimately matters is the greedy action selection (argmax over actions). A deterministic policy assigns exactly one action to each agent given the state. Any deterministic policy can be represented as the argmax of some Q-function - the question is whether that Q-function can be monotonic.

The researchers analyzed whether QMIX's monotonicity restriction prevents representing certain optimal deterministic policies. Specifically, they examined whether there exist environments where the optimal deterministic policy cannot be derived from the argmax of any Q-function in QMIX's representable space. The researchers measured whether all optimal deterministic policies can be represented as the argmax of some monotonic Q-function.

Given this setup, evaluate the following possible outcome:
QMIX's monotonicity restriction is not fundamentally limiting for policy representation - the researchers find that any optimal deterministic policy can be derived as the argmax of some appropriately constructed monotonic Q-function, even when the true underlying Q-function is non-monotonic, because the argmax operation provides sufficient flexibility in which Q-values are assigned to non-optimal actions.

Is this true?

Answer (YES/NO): YES